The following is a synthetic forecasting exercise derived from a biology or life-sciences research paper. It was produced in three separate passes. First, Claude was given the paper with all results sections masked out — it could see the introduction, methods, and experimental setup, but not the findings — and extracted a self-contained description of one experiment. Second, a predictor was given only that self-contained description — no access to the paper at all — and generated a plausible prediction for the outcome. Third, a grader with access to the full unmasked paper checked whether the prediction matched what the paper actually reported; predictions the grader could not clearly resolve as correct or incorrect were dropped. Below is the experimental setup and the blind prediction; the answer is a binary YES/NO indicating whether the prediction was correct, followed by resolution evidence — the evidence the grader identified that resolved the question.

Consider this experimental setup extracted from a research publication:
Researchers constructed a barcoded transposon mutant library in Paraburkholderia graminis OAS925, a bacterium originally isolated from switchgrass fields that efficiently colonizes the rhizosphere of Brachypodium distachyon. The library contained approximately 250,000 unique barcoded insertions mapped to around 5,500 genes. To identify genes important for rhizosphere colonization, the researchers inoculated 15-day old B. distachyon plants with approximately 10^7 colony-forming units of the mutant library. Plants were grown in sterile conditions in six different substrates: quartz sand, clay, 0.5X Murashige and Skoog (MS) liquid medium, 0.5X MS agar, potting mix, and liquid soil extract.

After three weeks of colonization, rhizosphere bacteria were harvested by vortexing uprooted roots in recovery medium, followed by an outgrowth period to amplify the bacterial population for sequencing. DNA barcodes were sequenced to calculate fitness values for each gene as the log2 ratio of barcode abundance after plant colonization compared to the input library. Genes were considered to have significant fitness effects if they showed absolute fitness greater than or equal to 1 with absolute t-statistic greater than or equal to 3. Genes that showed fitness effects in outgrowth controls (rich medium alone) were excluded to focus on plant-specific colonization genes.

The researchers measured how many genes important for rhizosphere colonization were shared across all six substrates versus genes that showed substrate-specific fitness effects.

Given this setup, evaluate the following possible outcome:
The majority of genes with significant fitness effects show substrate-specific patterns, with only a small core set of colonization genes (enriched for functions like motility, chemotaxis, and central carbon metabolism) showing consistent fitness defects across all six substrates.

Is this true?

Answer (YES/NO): NO